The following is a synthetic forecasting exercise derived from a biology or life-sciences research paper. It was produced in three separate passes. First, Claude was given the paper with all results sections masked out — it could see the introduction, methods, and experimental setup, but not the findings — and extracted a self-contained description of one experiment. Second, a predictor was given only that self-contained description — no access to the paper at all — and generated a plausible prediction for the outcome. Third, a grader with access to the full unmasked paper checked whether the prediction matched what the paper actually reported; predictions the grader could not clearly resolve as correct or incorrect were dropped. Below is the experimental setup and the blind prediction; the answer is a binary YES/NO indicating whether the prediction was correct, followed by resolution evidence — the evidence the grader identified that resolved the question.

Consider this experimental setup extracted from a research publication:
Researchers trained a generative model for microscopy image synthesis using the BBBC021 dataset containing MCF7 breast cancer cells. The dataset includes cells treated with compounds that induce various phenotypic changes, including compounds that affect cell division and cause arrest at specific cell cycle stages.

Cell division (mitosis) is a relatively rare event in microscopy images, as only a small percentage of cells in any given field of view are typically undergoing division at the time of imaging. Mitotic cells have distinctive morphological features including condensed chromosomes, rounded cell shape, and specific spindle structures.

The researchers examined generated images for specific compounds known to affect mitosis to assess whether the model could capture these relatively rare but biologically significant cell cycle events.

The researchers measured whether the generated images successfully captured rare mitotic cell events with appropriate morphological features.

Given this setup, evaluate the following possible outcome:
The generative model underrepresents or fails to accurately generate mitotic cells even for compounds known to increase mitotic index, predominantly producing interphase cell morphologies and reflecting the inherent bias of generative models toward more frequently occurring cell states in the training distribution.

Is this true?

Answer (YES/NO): NO